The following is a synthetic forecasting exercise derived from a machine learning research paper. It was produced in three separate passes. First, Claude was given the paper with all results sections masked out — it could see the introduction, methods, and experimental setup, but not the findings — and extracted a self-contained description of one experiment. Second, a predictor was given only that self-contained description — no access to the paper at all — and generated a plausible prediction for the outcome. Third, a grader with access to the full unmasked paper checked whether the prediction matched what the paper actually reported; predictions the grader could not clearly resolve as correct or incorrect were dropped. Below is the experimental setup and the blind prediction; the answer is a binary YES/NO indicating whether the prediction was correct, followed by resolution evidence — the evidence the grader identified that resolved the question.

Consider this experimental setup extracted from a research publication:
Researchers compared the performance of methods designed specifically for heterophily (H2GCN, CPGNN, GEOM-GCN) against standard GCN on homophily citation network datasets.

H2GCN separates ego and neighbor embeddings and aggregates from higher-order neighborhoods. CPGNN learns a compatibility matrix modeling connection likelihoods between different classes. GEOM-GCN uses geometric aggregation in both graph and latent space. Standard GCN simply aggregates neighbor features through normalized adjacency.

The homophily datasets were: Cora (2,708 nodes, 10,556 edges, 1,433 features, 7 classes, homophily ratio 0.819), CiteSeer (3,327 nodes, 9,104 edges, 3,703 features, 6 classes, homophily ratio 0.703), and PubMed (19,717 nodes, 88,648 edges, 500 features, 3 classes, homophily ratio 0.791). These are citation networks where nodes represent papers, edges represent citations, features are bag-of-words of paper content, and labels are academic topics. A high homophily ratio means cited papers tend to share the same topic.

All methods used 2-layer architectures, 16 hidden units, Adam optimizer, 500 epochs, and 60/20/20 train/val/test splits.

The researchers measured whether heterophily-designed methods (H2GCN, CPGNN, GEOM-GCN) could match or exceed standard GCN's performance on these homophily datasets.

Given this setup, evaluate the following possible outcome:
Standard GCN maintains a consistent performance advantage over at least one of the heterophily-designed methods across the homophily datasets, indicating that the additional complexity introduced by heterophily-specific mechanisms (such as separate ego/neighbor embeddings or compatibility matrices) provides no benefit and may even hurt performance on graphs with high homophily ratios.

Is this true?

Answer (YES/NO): YES